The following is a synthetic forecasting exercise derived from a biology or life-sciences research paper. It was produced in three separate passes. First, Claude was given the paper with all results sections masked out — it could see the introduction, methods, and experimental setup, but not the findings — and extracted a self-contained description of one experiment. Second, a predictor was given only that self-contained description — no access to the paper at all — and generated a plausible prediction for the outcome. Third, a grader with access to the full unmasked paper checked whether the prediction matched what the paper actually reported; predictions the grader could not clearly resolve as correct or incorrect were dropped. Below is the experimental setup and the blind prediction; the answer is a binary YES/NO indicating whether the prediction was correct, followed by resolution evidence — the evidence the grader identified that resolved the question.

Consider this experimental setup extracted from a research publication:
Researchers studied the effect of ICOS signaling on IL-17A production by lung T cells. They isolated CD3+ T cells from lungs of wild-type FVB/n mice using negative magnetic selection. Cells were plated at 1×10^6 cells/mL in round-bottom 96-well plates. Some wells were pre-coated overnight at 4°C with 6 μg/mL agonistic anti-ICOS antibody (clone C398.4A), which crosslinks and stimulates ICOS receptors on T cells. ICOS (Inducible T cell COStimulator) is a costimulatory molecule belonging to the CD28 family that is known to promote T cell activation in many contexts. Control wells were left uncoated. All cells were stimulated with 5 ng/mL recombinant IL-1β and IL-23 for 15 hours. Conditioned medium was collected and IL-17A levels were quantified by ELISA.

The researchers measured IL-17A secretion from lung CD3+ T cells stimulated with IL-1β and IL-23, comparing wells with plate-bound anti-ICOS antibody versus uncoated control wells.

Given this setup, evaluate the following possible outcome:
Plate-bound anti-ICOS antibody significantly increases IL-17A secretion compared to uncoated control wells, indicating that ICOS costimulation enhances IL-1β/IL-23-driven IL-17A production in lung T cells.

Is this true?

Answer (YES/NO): NO